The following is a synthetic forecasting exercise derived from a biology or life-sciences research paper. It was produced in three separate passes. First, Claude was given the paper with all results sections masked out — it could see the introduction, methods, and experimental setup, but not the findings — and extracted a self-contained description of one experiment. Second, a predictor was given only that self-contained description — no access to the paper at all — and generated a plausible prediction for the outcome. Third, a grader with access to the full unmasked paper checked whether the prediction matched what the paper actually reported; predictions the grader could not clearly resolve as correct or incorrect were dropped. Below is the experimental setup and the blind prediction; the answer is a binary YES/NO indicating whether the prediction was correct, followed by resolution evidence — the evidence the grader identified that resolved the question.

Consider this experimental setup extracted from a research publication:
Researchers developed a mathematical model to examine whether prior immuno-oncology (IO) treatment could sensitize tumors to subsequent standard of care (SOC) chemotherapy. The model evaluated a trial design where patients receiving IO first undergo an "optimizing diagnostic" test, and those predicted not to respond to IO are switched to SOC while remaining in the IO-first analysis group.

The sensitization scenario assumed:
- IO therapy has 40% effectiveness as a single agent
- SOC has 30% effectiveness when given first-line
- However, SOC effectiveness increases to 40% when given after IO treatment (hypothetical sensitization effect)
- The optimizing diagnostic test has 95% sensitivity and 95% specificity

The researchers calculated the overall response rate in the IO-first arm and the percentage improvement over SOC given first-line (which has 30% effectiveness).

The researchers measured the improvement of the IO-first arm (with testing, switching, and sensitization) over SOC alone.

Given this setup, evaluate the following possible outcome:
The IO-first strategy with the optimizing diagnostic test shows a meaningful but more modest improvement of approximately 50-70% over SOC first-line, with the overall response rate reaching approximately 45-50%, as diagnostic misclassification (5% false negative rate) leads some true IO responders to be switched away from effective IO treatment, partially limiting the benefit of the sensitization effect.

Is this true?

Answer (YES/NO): NO